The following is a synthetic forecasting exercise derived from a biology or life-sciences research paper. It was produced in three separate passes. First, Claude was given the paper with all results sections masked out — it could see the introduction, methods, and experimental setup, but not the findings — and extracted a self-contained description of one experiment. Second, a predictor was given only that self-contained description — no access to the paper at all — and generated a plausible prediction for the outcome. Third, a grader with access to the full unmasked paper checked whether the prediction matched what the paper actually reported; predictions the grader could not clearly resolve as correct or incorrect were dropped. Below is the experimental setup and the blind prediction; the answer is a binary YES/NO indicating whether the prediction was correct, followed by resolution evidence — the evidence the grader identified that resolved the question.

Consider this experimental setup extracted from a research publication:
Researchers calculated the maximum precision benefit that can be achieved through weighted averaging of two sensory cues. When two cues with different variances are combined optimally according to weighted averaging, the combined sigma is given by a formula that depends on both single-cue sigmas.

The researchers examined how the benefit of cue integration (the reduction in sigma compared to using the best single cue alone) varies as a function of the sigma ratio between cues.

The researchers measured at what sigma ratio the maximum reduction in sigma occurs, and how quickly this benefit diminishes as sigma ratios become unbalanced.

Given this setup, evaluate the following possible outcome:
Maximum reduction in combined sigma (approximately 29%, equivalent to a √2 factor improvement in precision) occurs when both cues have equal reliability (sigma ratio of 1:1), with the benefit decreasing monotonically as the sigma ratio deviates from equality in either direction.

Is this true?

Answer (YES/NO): YES